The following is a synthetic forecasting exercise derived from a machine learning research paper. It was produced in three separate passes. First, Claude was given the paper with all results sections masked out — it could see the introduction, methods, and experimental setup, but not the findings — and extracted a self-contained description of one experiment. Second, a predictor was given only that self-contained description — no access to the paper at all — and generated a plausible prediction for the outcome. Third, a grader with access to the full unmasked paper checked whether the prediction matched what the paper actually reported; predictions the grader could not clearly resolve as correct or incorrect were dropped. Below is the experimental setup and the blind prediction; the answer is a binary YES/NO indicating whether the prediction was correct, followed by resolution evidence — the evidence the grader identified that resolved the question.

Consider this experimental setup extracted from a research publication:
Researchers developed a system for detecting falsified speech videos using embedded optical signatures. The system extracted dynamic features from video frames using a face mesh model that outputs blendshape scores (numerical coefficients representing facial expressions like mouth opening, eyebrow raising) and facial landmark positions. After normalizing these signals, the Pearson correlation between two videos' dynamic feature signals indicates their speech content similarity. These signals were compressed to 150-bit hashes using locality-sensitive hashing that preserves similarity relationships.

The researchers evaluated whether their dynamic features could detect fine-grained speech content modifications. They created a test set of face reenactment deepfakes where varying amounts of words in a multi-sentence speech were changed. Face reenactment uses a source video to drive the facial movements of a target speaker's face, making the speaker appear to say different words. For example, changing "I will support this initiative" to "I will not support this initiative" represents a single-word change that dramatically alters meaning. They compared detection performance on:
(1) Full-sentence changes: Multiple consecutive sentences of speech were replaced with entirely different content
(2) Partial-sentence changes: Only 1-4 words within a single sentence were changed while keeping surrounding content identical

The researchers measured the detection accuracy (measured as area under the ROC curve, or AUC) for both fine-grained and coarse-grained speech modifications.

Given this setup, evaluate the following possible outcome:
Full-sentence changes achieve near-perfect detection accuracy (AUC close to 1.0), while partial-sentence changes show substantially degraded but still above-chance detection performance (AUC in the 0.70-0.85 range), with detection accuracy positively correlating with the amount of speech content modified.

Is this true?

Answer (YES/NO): NO